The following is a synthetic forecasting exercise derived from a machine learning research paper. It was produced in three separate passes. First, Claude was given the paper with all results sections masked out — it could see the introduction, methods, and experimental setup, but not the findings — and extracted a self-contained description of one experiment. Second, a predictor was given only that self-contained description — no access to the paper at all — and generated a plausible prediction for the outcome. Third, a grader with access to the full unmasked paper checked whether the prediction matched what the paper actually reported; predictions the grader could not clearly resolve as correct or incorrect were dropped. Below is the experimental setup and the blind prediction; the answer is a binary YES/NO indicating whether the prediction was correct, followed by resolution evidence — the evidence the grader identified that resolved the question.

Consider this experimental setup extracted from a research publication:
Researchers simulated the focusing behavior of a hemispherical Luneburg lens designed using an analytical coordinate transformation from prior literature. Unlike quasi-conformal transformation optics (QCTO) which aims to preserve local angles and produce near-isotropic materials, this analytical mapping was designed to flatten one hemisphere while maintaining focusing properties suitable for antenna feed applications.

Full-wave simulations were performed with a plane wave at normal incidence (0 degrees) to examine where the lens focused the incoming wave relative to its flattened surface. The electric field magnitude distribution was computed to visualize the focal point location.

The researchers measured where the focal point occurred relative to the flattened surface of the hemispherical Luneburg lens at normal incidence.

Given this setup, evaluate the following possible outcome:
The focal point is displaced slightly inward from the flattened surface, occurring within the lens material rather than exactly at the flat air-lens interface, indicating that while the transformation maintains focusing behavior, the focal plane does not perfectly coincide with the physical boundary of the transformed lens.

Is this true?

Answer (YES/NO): NO